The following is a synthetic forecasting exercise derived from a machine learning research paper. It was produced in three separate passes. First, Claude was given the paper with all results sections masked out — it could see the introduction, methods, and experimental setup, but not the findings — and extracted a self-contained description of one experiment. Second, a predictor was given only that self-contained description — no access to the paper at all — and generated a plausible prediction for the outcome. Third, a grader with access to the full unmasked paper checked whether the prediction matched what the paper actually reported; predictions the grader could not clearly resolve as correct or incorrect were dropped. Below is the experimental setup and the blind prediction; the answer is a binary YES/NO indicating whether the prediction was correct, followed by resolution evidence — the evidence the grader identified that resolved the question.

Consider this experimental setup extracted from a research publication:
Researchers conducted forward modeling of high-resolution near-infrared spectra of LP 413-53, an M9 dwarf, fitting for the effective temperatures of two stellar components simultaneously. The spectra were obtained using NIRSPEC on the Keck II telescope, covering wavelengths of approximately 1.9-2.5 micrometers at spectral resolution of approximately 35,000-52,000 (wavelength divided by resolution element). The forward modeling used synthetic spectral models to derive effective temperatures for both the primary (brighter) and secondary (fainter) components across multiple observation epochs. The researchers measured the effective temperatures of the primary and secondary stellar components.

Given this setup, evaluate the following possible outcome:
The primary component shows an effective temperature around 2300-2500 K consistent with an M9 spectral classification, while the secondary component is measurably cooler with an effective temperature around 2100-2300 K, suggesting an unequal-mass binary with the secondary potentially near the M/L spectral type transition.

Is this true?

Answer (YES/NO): NO